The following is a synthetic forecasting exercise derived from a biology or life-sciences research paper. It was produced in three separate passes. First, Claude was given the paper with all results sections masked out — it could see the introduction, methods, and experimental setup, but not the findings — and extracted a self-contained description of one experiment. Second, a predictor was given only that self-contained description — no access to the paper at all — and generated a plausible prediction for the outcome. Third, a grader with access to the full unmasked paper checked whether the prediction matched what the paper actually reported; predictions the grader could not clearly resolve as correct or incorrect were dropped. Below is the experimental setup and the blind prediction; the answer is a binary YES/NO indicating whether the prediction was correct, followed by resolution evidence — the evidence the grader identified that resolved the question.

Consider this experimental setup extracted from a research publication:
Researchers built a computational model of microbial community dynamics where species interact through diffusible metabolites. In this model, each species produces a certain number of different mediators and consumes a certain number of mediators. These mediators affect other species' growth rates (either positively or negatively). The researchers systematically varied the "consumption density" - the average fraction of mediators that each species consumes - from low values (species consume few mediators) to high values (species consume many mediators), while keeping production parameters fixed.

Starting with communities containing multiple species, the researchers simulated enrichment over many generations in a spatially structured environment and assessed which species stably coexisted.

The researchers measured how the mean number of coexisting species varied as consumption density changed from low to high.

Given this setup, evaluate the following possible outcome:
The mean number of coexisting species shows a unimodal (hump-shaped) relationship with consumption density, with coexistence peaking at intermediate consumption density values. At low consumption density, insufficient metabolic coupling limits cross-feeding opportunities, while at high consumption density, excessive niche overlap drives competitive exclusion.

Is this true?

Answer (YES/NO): YES